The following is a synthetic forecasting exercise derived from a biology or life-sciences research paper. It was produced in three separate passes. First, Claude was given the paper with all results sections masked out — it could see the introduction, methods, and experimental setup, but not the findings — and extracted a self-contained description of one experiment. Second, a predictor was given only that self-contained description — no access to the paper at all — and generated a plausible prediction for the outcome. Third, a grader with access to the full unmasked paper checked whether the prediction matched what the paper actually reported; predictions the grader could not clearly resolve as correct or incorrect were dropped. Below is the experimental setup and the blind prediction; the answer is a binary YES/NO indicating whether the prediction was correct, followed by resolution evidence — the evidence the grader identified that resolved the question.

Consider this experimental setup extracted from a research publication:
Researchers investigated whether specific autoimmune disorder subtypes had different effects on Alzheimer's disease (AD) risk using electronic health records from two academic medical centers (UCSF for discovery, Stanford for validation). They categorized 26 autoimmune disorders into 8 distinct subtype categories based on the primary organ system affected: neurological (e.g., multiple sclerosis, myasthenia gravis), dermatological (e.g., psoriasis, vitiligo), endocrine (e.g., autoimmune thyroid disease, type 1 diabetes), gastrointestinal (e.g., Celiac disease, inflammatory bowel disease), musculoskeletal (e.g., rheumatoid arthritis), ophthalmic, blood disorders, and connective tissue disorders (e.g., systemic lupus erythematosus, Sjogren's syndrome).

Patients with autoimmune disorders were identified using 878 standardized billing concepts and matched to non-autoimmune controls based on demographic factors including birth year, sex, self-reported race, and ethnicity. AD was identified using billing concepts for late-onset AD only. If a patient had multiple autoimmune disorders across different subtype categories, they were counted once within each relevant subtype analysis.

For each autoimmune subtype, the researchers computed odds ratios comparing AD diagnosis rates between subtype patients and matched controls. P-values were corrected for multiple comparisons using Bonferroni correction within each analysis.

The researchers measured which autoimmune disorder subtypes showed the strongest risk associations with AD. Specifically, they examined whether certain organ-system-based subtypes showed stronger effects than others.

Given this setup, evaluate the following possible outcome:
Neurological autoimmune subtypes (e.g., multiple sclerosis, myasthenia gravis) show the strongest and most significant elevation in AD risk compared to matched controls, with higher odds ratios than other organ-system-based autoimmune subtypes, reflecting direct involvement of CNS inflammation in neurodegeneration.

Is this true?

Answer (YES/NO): NO